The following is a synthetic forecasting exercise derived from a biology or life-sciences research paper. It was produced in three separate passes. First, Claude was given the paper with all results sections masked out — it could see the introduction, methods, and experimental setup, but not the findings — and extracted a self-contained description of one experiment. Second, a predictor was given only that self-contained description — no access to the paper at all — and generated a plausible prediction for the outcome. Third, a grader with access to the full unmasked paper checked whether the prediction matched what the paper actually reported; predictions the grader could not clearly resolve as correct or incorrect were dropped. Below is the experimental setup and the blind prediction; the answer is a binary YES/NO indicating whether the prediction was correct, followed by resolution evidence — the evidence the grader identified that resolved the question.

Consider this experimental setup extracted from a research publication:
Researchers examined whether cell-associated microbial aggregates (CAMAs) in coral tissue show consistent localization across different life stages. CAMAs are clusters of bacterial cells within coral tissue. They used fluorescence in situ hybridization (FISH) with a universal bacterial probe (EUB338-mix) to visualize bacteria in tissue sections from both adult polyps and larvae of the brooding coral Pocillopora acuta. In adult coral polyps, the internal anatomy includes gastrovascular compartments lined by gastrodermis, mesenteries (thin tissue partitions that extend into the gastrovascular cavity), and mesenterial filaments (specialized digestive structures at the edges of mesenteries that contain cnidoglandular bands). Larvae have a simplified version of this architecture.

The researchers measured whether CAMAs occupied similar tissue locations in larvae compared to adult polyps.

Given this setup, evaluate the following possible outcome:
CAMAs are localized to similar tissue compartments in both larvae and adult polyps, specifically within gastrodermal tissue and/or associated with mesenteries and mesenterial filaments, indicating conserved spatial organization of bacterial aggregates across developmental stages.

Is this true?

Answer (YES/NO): NO